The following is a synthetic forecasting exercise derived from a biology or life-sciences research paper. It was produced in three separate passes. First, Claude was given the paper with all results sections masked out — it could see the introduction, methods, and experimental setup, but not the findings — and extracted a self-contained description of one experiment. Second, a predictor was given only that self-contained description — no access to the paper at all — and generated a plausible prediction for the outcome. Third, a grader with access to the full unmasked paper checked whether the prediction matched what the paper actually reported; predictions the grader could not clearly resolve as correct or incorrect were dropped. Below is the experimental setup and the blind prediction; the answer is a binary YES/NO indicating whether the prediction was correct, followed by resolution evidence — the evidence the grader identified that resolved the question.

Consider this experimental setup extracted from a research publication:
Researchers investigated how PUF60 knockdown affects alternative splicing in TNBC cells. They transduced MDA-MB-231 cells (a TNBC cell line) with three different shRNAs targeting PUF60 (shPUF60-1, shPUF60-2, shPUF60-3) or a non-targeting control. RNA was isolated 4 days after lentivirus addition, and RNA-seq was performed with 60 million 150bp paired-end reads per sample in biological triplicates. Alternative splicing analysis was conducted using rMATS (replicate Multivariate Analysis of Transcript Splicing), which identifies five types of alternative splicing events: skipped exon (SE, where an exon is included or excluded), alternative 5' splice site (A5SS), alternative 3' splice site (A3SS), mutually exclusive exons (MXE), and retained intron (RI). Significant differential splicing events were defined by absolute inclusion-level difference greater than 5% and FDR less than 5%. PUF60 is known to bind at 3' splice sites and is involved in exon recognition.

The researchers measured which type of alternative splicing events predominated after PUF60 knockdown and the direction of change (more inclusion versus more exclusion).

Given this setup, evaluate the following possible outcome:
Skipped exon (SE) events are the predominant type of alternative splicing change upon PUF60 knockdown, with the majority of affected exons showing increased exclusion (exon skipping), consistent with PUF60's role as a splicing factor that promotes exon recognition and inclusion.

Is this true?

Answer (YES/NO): YES